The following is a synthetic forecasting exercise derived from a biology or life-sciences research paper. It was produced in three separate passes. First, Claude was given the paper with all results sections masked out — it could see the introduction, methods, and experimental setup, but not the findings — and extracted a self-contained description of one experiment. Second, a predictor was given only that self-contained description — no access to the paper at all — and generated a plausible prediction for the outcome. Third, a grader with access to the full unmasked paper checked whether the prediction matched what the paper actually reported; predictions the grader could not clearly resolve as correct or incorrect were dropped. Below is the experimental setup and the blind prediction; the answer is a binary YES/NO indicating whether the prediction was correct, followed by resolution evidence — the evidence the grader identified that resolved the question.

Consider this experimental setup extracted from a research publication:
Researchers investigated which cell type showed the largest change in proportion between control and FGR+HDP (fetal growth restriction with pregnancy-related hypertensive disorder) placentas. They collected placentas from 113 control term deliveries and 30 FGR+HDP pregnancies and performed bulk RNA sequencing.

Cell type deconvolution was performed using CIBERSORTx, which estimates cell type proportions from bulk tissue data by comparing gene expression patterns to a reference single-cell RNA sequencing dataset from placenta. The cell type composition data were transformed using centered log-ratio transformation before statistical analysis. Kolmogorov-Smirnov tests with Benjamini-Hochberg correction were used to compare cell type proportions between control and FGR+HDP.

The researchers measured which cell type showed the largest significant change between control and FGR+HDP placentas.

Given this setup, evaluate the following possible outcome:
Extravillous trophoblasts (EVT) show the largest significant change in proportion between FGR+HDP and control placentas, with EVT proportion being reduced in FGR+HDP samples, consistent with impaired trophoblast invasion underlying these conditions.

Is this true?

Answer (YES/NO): NO